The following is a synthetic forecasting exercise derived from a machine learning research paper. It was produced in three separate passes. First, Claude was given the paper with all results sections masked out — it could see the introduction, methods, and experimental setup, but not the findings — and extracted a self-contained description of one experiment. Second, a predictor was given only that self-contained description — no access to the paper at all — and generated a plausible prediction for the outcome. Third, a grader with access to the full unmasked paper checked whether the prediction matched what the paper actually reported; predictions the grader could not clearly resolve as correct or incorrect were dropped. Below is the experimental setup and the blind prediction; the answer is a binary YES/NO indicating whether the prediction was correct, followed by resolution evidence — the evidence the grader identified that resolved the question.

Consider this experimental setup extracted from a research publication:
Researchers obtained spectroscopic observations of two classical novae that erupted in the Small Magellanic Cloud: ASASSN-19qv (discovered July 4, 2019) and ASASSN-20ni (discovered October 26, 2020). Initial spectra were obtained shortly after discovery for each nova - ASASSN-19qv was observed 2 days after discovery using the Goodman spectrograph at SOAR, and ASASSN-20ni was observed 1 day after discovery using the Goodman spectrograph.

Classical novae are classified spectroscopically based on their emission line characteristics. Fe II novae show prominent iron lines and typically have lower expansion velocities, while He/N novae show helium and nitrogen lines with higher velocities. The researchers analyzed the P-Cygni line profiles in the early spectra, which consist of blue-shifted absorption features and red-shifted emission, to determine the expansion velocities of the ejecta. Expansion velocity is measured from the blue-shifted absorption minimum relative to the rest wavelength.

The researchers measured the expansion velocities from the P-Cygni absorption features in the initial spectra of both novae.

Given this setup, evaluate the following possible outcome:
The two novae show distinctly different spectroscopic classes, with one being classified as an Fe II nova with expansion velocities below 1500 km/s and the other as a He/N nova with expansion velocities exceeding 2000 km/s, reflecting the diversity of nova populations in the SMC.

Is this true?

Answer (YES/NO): NO